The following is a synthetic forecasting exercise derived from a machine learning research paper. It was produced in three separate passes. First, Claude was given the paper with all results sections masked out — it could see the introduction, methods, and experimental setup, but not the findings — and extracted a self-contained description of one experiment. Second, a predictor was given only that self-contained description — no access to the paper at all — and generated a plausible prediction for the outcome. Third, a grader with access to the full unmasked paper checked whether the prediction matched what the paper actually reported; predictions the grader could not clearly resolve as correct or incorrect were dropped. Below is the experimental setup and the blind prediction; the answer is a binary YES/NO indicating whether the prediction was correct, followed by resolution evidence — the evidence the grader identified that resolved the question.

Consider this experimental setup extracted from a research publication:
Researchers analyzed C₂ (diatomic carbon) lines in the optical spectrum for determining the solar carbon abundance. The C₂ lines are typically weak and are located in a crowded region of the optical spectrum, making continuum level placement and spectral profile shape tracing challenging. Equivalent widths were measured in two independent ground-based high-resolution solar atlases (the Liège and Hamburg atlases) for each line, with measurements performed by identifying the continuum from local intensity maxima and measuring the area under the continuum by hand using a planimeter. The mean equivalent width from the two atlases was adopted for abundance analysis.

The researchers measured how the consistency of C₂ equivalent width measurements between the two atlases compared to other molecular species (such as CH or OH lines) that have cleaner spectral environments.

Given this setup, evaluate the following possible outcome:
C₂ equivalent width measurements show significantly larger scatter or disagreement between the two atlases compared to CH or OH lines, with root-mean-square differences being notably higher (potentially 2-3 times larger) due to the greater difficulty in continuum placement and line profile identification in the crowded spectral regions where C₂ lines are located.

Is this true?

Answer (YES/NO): YES